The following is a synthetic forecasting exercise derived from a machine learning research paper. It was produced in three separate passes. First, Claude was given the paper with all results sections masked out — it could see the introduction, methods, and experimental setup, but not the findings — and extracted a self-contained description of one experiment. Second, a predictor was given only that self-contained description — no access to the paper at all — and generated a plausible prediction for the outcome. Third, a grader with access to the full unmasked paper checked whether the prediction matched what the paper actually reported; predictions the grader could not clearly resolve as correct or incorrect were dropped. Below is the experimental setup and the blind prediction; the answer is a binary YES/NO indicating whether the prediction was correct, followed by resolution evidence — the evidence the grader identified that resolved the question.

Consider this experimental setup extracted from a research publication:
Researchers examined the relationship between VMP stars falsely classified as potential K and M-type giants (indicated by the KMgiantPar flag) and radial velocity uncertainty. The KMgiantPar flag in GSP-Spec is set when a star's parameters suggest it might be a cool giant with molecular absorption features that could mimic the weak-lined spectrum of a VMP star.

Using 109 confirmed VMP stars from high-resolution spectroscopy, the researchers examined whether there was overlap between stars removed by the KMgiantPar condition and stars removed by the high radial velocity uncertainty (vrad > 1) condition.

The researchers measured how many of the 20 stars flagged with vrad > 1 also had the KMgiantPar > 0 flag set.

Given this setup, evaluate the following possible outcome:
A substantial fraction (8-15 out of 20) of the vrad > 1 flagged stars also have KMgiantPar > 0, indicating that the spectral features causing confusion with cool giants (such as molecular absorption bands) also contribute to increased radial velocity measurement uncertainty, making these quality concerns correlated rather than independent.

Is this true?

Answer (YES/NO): NO